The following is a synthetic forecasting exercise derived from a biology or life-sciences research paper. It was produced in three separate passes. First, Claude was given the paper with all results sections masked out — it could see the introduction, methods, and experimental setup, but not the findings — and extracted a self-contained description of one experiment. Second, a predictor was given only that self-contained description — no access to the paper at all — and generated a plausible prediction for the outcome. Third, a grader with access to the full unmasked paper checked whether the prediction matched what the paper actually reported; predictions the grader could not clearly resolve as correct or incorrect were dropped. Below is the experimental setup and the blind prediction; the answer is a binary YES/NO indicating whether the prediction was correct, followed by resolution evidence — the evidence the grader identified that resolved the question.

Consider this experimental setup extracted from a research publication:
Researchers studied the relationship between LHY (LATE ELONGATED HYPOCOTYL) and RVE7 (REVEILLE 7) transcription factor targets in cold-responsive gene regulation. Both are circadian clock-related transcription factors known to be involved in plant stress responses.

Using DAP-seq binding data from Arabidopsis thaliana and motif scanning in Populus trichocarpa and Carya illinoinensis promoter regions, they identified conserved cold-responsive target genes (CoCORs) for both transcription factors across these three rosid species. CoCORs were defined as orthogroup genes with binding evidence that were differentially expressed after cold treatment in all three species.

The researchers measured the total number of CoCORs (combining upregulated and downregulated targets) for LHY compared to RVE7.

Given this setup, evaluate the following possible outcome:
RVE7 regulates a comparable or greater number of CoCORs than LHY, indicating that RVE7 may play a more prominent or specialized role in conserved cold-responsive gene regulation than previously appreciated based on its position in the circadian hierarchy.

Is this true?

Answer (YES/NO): YES